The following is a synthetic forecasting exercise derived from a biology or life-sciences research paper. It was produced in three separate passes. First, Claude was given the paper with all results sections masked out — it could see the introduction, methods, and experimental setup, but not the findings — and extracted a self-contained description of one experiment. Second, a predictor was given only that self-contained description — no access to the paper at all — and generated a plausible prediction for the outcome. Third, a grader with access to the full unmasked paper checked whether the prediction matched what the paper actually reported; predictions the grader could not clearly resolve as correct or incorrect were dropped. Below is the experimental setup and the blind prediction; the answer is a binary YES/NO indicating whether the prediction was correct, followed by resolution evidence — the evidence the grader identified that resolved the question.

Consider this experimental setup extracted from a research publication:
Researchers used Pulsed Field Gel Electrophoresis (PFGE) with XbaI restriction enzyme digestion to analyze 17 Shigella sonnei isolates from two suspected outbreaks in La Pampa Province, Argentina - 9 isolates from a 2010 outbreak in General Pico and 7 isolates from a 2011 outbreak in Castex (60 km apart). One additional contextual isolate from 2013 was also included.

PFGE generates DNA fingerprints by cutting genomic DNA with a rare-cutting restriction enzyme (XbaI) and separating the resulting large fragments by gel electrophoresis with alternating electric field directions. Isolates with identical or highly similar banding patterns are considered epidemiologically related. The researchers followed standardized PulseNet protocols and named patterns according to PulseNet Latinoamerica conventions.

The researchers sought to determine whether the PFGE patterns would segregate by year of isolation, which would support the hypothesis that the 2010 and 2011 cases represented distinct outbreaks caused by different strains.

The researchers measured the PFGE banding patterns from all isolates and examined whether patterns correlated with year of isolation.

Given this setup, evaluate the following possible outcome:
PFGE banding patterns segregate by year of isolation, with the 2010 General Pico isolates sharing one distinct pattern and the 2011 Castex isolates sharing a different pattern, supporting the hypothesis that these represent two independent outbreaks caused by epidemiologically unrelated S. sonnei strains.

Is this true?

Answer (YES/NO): YES